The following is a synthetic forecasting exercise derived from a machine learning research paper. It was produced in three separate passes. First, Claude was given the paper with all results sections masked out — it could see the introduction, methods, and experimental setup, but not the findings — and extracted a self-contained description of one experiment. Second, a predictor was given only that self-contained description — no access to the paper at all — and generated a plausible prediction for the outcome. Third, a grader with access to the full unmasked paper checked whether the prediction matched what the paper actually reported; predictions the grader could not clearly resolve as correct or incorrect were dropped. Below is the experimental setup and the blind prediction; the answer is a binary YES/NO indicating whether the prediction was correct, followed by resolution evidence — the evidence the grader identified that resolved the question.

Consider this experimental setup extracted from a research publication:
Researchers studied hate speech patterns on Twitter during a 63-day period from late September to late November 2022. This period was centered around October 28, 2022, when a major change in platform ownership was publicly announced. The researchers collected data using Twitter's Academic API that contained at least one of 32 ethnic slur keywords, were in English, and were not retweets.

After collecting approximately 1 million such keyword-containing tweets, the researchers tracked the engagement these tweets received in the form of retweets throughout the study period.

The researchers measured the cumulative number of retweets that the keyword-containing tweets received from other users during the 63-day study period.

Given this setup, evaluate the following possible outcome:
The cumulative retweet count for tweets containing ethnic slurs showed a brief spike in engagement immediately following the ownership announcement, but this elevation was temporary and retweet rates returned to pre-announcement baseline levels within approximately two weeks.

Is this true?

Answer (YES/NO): NO